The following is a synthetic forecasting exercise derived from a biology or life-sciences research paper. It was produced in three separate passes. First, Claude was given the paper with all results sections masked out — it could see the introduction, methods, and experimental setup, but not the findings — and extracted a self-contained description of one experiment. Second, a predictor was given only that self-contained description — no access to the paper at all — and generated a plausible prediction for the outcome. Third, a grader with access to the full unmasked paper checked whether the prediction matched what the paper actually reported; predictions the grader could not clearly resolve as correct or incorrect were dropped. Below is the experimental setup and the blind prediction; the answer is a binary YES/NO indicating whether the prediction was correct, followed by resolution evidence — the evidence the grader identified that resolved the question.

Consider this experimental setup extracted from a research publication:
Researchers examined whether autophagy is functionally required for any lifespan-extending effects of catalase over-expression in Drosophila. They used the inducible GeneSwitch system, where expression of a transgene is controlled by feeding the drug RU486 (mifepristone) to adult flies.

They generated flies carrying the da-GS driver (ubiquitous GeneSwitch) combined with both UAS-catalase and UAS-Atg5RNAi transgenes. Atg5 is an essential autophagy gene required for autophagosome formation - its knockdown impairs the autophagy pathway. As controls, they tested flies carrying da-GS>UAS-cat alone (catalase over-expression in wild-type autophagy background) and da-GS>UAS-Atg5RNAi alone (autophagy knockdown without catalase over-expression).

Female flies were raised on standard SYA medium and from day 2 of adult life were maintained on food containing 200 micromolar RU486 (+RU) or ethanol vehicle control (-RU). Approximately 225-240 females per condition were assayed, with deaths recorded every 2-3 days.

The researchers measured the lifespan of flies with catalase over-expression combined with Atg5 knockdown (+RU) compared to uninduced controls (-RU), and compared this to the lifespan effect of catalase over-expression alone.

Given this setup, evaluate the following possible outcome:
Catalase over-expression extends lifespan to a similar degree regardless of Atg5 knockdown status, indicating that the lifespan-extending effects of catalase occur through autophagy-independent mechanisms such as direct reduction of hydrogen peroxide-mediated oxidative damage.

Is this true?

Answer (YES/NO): NO